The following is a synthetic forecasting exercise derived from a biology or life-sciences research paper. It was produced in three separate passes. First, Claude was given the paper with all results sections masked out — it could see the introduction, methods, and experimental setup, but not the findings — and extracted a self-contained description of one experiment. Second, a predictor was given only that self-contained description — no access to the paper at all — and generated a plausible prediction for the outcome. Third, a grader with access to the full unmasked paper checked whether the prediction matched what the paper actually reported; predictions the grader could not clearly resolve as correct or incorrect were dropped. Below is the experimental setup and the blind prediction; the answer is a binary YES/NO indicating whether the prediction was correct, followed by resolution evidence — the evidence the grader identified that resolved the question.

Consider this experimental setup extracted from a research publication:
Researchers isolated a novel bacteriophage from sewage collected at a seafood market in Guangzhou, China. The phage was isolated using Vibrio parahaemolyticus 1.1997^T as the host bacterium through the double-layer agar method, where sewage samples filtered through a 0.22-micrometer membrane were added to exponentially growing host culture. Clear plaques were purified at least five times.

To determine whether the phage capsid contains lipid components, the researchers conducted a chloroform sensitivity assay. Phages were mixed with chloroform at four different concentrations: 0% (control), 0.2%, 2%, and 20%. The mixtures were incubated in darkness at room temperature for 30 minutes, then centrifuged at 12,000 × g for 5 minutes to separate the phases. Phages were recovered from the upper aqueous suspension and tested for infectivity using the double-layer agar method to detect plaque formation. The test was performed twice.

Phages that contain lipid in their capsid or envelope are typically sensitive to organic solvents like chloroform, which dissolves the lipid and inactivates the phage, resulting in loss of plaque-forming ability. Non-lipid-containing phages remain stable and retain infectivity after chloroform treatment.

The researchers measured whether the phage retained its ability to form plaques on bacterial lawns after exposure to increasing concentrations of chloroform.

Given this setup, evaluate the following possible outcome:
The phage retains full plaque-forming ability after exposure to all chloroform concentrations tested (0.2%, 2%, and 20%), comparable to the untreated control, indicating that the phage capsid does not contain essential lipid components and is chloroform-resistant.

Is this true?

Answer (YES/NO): YES